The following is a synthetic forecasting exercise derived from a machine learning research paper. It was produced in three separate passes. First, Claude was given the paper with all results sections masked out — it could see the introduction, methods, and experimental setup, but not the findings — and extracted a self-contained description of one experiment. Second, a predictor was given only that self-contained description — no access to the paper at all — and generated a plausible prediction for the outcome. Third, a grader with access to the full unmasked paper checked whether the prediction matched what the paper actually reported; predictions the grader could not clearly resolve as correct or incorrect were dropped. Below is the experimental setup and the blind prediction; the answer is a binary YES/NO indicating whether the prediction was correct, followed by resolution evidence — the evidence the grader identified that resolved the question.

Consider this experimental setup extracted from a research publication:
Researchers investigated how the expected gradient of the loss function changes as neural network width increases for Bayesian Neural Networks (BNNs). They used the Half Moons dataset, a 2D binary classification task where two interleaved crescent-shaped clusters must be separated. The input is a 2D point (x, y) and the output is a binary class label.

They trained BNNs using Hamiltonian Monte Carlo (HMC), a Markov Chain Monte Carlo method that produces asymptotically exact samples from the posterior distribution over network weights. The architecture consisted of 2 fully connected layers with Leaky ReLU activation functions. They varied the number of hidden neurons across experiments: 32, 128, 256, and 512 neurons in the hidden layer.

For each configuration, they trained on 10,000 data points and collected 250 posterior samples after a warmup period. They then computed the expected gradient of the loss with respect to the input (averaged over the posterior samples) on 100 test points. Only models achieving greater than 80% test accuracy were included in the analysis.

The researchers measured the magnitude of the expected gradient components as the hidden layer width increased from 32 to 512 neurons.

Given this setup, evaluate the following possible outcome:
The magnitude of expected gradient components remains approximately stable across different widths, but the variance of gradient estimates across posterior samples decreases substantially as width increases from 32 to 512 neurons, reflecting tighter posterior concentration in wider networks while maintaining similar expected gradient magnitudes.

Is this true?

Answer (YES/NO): NO